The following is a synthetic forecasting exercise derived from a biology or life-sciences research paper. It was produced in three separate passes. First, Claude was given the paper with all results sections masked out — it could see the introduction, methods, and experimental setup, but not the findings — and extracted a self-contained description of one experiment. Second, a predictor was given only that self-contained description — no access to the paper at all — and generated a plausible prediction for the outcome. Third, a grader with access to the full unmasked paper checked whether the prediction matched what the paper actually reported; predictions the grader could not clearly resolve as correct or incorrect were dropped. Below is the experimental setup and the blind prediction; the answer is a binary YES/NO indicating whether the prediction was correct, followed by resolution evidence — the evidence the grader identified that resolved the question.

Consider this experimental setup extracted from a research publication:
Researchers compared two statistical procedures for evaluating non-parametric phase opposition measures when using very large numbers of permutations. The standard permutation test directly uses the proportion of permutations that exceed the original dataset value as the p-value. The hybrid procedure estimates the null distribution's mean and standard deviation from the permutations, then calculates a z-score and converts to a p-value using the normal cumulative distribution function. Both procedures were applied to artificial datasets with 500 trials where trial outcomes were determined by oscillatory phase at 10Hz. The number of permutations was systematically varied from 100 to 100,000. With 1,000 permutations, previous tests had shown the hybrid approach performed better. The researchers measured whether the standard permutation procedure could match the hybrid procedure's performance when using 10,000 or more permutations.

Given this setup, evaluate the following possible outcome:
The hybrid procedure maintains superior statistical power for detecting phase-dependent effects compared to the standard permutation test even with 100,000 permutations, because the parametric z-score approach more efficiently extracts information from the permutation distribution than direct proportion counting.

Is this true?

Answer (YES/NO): NO